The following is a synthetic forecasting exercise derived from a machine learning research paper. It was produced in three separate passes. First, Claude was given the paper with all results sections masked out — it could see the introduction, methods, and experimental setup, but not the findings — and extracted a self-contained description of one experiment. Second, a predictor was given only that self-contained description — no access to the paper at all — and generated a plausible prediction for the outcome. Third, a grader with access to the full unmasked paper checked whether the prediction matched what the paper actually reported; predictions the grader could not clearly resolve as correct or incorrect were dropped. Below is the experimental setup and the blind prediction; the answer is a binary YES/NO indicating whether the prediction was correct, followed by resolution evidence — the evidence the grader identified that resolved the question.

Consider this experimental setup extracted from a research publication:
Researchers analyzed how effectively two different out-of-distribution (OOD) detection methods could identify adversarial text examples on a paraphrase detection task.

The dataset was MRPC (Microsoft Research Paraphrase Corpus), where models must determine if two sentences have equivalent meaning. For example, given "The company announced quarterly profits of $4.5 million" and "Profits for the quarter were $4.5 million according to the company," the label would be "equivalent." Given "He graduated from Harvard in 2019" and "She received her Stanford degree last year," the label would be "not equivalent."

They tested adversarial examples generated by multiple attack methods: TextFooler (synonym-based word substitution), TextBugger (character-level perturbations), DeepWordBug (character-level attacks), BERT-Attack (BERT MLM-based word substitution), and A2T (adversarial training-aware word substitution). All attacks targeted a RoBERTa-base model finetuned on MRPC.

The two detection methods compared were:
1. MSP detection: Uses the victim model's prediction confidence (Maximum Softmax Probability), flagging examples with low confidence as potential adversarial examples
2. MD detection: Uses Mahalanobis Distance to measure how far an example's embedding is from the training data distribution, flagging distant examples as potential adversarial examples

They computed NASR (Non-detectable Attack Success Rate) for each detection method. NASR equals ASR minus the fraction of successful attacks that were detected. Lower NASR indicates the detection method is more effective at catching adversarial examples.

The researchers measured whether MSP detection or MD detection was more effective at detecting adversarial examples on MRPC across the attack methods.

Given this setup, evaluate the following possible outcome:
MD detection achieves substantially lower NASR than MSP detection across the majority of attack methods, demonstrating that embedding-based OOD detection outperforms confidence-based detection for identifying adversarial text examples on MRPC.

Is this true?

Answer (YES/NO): NO